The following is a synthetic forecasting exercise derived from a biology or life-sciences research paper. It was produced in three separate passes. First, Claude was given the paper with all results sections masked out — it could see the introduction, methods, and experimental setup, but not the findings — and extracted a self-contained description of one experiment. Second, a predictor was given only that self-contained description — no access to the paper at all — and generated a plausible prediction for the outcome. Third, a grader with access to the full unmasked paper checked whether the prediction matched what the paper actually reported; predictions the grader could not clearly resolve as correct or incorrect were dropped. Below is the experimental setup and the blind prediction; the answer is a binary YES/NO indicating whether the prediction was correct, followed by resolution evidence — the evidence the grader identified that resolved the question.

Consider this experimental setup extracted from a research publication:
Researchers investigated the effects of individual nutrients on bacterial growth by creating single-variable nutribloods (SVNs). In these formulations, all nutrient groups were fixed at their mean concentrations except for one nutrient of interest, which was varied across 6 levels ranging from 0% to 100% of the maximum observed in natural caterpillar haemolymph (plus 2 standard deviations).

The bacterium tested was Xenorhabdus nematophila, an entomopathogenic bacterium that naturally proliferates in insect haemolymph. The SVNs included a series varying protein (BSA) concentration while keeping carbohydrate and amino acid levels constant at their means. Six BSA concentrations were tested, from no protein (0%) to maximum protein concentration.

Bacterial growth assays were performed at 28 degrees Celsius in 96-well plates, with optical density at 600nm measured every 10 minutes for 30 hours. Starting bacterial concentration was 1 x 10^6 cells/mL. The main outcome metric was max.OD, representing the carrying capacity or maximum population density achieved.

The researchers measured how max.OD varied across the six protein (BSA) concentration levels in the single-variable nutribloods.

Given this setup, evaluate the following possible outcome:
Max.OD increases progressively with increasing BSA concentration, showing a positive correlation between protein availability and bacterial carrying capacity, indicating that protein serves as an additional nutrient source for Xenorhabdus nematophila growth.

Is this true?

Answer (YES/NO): NO